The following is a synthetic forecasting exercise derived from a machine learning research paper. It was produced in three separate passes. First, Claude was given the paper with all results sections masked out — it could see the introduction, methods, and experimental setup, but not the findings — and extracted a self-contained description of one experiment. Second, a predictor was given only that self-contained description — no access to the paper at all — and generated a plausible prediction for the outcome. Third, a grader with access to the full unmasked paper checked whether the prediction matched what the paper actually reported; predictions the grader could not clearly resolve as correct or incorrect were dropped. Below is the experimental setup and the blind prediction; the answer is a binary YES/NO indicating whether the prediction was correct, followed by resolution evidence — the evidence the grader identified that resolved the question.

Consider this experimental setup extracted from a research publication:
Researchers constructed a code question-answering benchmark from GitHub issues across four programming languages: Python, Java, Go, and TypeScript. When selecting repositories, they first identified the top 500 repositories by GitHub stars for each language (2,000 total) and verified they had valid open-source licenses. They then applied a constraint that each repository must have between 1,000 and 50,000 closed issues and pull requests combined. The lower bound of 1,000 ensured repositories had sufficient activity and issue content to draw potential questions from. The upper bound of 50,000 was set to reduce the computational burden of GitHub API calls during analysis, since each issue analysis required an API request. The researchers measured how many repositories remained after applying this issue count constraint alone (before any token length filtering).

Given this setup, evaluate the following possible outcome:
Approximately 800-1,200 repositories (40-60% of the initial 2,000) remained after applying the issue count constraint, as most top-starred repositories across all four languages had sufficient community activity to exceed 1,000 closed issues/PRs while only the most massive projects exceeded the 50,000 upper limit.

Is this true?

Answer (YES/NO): YES